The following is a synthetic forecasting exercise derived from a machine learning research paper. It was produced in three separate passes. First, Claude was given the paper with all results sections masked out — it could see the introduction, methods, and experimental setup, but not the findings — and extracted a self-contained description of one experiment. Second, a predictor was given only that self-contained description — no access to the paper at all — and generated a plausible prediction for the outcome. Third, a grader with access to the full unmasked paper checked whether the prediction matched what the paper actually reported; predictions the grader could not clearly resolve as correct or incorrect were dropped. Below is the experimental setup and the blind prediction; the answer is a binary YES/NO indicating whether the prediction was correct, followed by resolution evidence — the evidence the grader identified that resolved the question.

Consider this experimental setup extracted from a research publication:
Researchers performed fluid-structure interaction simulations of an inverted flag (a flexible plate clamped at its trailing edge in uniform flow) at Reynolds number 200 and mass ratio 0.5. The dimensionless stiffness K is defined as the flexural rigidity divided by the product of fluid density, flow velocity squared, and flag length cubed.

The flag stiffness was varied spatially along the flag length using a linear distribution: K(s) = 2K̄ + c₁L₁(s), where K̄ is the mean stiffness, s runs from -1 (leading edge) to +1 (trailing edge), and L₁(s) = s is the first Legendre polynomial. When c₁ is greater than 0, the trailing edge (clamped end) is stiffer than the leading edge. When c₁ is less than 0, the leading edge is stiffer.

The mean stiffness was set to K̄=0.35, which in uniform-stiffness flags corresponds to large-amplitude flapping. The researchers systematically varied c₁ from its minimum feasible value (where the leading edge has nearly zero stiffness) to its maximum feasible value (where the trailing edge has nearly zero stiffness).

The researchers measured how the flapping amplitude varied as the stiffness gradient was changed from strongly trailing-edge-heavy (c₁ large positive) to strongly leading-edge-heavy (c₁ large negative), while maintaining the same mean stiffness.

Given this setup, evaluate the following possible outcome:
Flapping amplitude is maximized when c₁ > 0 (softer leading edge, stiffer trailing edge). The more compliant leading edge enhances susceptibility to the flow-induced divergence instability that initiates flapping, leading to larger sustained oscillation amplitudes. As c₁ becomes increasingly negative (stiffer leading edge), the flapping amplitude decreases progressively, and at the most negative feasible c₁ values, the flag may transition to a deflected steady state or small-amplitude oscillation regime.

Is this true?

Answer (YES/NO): NO